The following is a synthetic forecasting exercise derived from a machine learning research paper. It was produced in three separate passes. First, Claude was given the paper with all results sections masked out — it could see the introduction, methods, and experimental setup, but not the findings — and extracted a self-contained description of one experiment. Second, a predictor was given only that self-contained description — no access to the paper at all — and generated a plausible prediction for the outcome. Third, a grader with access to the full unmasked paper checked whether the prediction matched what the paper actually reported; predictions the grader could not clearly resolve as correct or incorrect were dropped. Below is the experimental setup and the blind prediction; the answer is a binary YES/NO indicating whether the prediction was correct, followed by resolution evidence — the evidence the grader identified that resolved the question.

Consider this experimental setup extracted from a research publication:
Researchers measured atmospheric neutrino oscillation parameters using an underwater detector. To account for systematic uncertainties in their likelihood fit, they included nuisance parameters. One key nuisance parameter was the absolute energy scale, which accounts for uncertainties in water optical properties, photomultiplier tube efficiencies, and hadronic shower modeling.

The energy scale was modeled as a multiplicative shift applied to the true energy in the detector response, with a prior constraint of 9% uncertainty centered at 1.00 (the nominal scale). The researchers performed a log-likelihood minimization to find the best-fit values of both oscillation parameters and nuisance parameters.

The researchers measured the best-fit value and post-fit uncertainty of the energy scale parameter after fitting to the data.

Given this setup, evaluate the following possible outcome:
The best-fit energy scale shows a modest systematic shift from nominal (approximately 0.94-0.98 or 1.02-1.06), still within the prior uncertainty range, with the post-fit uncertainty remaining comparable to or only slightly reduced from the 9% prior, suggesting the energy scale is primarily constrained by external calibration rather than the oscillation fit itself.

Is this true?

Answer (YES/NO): YES